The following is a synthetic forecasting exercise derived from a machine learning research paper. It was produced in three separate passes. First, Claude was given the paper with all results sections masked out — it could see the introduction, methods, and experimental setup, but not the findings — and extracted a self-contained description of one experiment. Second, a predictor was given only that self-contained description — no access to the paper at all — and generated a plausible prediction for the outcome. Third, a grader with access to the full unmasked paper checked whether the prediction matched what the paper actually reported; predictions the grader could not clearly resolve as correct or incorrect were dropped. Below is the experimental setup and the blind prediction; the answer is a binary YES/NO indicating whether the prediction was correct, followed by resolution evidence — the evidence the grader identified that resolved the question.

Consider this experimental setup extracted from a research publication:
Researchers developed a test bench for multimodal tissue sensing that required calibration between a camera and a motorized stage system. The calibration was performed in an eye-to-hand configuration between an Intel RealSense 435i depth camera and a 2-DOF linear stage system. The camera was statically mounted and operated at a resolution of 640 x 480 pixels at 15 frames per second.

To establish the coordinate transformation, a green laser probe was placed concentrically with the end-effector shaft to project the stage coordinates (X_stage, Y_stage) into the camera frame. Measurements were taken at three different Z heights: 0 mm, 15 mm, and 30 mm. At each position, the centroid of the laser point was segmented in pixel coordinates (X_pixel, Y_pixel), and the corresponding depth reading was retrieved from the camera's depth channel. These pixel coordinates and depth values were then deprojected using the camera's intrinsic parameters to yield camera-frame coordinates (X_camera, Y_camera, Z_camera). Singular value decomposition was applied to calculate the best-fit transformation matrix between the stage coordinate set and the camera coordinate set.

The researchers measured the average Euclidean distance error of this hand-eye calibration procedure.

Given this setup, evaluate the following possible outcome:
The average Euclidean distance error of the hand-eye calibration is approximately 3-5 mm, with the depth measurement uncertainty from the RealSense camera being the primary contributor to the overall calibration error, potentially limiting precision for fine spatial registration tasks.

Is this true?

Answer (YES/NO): NO